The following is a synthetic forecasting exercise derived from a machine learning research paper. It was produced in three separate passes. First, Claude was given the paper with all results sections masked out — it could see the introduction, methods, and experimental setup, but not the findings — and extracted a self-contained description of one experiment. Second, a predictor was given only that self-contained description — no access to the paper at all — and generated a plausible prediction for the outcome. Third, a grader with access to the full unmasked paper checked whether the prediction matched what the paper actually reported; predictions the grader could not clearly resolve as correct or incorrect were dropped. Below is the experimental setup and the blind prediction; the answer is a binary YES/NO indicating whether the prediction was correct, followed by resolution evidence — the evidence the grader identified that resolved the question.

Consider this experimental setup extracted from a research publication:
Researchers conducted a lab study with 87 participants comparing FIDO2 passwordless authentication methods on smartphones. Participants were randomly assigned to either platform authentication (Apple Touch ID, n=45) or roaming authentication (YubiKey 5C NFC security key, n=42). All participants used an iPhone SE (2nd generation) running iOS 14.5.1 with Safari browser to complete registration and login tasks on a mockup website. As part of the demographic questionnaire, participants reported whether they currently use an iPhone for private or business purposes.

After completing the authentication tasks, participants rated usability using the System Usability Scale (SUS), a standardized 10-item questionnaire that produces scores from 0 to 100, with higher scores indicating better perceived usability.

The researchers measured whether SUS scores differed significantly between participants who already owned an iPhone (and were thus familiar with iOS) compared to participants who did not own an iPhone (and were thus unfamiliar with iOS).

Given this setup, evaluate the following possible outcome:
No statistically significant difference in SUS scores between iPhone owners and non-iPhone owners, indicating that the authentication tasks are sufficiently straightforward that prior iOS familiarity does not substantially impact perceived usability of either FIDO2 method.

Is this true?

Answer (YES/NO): YES